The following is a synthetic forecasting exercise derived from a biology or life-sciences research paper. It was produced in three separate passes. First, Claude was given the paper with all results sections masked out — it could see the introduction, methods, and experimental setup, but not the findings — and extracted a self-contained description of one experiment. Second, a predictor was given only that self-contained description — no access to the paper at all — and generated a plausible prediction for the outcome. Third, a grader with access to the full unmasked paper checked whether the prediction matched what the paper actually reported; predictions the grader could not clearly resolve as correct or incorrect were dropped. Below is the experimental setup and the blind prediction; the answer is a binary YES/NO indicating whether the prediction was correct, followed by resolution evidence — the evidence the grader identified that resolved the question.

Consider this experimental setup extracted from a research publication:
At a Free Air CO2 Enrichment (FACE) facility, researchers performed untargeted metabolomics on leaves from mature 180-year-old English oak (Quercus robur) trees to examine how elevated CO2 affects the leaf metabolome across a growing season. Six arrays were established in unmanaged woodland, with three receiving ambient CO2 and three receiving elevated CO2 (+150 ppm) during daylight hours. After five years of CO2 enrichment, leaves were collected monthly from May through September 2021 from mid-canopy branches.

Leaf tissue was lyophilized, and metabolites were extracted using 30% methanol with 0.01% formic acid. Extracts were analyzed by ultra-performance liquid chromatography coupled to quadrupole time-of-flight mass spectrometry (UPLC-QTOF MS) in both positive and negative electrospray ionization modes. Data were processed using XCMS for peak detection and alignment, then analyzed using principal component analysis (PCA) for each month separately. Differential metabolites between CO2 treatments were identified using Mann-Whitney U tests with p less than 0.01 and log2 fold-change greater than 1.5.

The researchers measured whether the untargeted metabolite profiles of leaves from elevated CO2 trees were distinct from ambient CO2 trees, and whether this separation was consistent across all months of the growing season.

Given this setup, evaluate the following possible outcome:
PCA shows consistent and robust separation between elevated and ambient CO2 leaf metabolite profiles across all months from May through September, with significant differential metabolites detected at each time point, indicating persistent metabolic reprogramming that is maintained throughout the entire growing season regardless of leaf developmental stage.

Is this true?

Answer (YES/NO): NO